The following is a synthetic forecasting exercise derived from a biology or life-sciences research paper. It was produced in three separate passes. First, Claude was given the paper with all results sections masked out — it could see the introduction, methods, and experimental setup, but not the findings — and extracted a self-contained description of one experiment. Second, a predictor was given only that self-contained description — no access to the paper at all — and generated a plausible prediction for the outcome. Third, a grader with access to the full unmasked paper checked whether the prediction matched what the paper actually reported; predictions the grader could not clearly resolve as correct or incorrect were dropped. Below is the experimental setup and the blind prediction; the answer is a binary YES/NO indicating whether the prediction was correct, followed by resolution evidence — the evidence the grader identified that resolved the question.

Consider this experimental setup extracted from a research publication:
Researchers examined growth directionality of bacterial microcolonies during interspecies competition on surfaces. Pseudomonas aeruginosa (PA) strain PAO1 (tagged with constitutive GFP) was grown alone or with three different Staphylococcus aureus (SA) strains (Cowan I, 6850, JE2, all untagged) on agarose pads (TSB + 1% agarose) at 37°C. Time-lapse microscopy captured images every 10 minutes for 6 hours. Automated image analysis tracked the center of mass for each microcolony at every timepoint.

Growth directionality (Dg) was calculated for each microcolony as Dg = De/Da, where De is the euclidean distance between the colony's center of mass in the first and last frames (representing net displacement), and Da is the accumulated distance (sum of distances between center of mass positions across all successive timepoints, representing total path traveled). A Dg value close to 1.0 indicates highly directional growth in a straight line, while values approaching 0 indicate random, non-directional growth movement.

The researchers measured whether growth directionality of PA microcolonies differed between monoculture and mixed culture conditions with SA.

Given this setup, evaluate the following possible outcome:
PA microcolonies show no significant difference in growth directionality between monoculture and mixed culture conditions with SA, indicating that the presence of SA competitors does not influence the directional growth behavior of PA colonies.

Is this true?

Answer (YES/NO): NO